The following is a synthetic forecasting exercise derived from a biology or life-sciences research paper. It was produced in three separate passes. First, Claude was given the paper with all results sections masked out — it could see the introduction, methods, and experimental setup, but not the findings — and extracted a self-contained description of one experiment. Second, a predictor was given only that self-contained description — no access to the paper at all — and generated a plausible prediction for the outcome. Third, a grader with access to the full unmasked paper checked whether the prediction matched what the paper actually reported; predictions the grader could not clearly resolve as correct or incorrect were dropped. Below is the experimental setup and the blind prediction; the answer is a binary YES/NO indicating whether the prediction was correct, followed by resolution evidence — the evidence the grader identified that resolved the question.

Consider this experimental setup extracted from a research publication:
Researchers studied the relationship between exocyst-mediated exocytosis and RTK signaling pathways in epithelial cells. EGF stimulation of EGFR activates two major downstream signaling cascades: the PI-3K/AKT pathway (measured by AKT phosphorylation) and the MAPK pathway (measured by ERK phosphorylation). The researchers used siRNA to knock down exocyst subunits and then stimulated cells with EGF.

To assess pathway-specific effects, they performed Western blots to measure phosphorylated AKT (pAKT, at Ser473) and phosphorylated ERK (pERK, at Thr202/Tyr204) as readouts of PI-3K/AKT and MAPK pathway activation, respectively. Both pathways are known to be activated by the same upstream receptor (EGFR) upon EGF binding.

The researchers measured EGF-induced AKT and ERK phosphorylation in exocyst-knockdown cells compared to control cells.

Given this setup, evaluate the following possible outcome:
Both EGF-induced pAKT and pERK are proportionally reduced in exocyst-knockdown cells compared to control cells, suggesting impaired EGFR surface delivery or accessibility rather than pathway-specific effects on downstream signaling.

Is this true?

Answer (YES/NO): NO